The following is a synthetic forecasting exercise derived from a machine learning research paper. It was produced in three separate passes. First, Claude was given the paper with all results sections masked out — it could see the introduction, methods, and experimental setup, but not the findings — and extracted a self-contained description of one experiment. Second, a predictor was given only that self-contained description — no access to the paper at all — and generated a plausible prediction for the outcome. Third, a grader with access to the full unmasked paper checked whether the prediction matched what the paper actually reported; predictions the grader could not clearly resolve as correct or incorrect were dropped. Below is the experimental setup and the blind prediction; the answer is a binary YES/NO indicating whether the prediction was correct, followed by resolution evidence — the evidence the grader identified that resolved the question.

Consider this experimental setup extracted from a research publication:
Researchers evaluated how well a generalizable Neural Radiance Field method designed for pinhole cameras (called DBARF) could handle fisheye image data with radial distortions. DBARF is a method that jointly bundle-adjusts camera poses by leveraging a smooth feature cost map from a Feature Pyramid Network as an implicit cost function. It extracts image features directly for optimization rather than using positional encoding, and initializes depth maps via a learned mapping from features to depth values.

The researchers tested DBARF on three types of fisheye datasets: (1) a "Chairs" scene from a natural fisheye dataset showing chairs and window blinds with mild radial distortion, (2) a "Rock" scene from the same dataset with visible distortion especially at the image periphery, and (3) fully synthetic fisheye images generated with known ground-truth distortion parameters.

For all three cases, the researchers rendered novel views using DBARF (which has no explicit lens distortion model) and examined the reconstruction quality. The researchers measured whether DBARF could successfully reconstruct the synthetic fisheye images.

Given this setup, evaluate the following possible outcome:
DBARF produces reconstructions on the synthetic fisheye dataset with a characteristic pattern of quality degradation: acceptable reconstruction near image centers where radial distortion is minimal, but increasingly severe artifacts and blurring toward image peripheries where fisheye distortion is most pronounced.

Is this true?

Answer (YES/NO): NO